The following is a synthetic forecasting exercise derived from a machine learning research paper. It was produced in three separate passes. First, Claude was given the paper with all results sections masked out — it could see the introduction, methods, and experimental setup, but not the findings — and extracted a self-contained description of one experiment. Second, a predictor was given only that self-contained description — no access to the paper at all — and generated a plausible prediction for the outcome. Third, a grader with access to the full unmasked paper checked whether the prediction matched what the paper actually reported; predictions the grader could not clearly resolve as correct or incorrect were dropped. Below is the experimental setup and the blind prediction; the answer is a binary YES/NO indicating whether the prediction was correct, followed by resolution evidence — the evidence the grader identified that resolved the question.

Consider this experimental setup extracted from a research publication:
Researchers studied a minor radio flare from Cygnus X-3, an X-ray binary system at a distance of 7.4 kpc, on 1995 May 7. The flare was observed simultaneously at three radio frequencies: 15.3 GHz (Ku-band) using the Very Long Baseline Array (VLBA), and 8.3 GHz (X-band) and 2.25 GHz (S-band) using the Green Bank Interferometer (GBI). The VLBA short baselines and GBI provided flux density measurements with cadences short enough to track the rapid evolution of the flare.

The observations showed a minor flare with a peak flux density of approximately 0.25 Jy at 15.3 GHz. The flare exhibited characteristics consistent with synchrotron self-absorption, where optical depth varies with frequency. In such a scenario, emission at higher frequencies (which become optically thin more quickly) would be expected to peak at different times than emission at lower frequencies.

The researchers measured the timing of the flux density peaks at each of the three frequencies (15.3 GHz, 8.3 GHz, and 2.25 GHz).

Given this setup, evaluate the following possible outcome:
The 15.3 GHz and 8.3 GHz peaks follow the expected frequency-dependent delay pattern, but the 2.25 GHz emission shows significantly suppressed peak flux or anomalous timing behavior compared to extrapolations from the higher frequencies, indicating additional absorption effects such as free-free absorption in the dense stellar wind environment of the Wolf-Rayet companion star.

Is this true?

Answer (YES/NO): NO